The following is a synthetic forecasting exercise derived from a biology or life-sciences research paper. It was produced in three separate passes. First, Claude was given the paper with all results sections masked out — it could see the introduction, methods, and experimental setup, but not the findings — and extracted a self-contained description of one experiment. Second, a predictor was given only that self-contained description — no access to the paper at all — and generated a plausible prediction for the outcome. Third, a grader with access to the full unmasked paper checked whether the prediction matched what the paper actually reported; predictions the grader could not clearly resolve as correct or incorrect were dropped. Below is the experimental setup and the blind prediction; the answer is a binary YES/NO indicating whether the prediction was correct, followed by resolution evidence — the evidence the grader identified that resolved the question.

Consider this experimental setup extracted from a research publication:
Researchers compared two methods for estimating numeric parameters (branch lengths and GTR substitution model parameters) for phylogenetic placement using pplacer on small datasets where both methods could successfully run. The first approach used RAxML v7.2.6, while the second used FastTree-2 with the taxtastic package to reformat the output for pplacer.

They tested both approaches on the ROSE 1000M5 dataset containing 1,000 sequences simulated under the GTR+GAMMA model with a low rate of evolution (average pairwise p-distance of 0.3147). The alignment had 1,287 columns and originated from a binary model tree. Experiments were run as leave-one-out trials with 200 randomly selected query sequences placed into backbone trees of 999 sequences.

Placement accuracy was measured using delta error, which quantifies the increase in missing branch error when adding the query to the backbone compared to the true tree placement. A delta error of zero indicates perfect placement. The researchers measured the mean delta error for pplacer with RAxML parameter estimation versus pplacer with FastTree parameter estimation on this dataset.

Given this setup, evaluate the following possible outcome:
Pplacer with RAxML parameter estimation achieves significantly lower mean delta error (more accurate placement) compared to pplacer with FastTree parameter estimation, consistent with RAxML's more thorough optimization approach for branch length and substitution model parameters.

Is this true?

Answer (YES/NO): NO